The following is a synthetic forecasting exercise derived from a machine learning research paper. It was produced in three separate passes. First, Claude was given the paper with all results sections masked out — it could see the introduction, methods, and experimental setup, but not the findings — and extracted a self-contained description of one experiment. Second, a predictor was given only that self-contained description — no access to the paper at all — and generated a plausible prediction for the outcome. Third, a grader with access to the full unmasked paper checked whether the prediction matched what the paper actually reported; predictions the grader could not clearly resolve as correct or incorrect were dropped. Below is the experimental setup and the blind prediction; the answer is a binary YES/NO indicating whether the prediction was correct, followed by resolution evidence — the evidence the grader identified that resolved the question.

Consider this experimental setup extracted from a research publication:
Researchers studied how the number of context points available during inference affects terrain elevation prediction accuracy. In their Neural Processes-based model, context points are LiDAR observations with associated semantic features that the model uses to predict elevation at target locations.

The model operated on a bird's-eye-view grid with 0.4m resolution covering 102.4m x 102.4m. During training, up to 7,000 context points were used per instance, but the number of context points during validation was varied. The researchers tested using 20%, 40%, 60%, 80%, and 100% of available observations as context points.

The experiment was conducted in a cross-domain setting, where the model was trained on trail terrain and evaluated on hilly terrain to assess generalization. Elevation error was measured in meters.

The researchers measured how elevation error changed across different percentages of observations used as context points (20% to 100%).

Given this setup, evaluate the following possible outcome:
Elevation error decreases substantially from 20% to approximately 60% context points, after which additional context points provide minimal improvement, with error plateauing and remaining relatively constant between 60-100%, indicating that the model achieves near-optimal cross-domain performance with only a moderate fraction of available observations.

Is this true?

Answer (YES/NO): NO